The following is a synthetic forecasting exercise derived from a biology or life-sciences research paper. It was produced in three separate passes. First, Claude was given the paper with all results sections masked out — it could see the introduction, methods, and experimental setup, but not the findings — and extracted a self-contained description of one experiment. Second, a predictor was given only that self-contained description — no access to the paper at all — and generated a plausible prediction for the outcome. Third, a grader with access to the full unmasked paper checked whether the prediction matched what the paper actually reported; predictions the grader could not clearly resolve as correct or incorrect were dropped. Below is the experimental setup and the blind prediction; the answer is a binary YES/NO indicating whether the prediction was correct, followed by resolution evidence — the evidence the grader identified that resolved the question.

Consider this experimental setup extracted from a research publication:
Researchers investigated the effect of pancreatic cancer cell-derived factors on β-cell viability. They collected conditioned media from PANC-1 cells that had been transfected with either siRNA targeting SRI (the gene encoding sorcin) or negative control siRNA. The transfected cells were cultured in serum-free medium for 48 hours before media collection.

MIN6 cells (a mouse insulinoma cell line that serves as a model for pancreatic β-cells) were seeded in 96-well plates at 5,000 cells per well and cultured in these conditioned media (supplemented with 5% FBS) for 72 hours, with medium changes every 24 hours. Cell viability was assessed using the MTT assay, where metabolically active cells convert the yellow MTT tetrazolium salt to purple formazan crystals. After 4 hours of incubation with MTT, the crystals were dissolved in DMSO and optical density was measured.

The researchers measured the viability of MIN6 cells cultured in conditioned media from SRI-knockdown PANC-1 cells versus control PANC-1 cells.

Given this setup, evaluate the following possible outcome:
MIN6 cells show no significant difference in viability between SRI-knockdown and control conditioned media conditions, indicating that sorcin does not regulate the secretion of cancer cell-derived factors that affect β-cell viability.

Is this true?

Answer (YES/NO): NO